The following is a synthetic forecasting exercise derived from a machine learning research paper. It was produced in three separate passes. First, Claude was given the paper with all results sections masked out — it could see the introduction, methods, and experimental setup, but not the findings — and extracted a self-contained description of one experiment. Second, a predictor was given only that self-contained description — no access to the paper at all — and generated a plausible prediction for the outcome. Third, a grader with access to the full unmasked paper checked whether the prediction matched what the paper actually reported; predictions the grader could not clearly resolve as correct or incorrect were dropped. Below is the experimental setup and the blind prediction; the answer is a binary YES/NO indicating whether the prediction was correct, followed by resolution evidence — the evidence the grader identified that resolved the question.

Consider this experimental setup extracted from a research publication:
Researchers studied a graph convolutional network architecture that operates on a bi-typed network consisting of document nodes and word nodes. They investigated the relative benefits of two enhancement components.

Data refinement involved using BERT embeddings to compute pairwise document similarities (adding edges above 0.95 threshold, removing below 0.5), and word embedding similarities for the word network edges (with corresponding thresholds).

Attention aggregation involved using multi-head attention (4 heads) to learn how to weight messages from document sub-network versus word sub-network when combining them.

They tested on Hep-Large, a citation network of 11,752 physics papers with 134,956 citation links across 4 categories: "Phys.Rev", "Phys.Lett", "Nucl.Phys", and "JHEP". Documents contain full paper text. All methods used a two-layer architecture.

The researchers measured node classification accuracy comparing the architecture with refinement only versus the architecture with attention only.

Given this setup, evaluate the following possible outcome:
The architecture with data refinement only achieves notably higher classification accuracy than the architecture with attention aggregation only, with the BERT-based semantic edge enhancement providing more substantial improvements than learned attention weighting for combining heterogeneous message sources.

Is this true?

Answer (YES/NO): YES